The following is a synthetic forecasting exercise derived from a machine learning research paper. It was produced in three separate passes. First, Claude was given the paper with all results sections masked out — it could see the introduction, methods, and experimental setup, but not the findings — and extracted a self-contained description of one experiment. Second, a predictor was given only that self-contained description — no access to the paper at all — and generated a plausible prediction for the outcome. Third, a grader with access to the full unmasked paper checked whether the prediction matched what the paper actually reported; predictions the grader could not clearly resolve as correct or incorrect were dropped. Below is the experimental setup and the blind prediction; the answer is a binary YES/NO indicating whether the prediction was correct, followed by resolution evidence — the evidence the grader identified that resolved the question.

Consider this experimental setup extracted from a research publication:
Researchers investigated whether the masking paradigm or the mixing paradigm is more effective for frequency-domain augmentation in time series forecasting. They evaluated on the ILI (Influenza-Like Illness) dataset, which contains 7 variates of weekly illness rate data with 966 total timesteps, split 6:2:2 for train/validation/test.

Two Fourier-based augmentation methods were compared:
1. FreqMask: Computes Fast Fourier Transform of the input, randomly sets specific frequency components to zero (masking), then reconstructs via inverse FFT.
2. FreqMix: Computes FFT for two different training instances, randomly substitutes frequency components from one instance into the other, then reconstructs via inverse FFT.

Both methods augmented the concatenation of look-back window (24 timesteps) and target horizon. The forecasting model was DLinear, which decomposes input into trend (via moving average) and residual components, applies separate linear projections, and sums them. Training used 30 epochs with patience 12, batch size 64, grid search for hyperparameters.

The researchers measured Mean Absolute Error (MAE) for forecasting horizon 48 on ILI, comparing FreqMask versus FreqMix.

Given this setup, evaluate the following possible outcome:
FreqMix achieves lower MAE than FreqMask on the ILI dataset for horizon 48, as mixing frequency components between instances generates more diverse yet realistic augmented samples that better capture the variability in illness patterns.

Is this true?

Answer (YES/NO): YES